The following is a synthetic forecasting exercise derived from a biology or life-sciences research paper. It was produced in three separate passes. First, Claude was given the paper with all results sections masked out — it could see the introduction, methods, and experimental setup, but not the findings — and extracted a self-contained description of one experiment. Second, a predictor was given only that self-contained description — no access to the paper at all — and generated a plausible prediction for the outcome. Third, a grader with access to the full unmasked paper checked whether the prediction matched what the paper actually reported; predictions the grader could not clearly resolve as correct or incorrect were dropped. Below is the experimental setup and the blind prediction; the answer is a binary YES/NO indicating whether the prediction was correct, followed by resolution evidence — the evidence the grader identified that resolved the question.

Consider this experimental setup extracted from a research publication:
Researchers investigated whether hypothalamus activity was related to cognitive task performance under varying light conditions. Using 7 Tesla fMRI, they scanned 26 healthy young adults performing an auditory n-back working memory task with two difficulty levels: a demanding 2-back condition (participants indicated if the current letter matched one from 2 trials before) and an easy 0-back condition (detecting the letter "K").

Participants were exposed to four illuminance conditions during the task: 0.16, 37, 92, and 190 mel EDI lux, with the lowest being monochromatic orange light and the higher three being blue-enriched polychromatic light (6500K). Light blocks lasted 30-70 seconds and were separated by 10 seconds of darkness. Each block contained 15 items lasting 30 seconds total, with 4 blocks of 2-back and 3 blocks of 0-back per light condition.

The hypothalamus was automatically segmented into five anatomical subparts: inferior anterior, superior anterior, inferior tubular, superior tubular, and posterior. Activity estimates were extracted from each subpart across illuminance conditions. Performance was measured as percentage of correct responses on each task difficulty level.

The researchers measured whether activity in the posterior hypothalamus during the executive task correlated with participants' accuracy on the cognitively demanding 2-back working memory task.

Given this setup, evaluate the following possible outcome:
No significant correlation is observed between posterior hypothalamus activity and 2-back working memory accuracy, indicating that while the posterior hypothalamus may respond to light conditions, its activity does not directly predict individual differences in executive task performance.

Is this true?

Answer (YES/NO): NO